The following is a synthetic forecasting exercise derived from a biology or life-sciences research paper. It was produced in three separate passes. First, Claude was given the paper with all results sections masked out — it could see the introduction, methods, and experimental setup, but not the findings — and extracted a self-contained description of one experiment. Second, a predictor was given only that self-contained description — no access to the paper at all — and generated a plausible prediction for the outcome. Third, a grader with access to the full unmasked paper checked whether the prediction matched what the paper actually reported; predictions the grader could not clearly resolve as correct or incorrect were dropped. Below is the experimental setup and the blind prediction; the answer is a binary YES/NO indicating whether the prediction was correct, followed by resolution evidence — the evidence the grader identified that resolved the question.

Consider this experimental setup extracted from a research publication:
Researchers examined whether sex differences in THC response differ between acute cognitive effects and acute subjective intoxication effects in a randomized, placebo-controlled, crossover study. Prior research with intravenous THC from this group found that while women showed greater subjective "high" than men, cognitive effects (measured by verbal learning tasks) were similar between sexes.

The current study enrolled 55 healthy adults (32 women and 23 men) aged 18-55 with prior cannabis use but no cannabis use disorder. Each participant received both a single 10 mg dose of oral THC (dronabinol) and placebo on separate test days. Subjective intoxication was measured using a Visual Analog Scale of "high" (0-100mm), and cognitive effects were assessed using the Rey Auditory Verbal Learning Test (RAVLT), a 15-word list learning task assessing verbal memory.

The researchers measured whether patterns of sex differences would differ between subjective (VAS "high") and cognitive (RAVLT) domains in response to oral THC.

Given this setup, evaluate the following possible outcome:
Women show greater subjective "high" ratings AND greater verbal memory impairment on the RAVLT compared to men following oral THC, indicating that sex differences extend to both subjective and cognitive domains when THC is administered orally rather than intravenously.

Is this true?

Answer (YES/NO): NO